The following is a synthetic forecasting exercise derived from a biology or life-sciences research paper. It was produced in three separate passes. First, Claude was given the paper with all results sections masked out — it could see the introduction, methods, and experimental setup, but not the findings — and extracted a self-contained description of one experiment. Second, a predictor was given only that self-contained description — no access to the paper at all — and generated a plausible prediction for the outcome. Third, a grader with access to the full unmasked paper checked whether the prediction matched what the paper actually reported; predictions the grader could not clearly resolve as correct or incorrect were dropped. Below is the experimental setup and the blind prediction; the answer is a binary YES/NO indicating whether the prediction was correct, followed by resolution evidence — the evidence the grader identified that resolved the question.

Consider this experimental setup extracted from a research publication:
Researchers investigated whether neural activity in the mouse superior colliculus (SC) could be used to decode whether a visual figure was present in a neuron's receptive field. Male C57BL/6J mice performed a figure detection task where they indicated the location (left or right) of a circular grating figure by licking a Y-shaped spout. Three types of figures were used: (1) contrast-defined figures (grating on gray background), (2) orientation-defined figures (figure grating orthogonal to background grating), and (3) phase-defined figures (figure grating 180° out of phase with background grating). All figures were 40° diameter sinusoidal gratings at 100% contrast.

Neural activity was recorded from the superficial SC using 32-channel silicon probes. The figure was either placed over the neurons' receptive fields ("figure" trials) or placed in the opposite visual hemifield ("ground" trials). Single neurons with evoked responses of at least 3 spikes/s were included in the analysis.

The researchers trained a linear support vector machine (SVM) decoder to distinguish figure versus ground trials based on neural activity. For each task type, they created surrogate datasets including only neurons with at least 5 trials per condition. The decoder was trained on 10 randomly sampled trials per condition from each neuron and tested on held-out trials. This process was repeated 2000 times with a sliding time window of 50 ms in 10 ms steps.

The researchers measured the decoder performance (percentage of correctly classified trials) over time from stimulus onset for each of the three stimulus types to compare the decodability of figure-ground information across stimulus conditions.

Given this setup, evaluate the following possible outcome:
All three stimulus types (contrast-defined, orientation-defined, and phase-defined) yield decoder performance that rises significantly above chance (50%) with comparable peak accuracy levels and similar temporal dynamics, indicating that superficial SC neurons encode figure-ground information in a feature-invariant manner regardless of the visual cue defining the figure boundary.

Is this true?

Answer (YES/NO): NO